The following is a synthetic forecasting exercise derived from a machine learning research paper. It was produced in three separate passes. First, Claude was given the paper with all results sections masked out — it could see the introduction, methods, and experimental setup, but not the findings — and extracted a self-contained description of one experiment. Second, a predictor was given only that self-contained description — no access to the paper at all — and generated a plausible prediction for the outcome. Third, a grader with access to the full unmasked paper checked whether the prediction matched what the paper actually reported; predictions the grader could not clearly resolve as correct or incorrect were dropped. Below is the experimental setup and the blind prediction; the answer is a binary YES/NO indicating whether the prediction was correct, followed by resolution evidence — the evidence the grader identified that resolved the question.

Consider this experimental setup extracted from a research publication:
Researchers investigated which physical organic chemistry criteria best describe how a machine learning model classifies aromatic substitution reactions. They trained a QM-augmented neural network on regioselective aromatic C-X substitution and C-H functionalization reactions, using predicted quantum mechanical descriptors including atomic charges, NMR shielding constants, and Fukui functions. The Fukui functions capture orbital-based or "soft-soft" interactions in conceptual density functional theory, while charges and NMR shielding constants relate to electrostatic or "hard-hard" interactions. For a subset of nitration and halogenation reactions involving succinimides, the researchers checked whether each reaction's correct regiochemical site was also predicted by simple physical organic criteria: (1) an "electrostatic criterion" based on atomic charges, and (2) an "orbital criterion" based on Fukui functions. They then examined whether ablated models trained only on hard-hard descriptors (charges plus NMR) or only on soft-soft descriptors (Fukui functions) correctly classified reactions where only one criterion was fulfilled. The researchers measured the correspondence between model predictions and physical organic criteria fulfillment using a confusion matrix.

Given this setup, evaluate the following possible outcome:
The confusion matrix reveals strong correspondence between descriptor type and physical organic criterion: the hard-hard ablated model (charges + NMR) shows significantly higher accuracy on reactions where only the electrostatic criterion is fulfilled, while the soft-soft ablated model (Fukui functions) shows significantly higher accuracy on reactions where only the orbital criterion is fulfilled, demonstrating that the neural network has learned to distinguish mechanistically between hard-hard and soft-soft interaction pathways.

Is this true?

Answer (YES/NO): YES